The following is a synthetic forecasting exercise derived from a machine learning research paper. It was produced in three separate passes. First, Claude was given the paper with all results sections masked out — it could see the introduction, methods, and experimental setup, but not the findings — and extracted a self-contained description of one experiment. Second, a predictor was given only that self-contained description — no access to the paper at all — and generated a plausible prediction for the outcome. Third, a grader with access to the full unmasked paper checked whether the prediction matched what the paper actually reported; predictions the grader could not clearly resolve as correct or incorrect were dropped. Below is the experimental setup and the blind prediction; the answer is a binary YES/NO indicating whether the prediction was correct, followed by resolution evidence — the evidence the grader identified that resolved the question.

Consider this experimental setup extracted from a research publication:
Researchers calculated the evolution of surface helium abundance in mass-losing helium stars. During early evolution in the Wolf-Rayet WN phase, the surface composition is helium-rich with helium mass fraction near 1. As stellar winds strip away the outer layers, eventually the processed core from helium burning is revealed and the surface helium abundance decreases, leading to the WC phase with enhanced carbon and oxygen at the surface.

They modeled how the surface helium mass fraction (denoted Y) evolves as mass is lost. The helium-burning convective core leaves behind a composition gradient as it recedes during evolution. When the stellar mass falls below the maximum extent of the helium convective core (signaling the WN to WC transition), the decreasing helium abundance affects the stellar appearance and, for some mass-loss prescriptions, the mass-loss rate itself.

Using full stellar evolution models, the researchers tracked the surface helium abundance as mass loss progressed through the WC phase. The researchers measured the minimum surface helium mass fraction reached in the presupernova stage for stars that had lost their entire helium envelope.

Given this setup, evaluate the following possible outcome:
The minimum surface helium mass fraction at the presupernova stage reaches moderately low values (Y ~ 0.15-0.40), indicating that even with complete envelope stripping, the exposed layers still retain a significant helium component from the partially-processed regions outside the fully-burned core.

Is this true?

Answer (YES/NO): YES